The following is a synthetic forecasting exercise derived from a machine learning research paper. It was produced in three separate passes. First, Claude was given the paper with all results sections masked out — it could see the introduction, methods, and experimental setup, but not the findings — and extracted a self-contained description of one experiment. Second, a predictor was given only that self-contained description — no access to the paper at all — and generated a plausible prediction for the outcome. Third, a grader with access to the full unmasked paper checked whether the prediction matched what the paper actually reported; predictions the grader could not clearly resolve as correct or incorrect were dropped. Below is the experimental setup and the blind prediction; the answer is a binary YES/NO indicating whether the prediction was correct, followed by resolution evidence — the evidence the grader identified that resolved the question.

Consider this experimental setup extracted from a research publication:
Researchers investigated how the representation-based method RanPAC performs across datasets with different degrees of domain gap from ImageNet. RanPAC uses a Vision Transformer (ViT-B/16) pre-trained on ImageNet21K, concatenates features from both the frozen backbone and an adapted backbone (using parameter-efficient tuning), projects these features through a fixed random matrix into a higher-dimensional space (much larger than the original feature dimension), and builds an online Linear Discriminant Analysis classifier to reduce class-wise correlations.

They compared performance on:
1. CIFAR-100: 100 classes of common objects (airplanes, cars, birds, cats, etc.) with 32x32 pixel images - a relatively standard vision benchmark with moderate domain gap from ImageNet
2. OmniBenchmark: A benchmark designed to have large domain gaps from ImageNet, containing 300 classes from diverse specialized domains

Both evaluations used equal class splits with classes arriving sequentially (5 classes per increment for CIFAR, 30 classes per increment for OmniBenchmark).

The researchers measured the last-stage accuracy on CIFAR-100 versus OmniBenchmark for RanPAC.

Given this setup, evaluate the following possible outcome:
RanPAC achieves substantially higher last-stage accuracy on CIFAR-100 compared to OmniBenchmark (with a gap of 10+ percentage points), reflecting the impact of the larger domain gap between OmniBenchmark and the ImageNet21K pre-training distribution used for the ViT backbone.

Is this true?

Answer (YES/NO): NO